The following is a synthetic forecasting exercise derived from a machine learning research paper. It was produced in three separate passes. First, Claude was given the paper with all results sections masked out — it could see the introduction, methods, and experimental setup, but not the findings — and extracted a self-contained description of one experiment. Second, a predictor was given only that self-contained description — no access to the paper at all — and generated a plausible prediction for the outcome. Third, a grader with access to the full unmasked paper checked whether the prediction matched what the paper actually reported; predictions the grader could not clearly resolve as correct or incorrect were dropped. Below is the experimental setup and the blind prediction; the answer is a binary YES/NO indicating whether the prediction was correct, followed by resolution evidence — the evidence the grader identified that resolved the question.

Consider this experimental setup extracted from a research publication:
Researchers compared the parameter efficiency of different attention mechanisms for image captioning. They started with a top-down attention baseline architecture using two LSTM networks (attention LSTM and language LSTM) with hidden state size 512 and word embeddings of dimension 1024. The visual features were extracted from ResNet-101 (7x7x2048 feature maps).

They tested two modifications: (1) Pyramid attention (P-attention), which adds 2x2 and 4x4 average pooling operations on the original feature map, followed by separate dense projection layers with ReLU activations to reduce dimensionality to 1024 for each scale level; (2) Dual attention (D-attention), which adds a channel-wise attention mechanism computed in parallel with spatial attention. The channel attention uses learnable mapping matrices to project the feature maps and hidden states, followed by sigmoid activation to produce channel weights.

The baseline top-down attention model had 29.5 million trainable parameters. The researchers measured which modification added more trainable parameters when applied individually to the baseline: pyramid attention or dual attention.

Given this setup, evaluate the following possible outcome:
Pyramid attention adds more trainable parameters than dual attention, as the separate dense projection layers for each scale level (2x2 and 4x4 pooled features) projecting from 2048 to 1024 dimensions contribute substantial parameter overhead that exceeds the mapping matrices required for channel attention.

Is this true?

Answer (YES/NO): NO